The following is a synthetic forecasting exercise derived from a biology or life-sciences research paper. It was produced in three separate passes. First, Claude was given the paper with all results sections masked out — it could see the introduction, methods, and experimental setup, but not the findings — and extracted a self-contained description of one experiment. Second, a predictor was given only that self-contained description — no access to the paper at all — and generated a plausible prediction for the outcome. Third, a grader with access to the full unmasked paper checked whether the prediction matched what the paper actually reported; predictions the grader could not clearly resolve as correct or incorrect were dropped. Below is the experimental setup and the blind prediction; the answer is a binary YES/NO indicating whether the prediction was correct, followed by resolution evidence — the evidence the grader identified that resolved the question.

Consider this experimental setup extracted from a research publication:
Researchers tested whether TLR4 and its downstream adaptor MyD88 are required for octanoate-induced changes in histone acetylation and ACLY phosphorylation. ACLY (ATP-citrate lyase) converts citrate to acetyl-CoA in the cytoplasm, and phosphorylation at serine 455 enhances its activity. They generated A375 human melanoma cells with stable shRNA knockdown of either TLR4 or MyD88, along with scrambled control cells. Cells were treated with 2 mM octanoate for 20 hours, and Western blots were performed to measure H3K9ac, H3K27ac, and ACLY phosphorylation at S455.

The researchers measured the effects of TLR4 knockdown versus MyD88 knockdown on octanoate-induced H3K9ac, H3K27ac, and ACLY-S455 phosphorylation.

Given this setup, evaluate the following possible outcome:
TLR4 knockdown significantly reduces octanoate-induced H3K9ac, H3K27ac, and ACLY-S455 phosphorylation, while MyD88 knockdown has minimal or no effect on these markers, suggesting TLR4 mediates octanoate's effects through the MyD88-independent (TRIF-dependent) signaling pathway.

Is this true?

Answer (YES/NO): NO